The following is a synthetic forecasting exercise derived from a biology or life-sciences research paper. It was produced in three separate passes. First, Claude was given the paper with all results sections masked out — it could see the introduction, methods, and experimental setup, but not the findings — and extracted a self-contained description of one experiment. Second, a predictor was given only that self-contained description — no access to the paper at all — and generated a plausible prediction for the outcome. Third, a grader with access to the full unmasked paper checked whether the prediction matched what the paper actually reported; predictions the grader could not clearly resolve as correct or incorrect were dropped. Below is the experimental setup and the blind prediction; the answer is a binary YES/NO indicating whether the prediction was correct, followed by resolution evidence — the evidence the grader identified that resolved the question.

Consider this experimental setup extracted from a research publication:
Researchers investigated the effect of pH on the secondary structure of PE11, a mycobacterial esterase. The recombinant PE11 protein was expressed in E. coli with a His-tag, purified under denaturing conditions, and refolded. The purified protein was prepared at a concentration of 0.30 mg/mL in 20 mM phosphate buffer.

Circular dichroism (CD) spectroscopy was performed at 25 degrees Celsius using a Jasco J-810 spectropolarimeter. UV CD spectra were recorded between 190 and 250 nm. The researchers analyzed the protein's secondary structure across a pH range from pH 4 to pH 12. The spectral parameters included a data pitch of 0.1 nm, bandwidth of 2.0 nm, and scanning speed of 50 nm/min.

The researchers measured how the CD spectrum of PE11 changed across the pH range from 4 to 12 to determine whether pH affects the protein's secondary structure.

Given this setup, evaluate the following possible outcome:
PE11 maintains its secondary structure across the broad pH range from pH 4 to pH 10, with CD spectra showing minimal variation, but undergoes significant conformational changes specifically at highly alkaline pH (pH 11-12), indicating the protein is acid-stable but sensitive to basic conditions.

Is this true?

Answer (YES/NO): NO